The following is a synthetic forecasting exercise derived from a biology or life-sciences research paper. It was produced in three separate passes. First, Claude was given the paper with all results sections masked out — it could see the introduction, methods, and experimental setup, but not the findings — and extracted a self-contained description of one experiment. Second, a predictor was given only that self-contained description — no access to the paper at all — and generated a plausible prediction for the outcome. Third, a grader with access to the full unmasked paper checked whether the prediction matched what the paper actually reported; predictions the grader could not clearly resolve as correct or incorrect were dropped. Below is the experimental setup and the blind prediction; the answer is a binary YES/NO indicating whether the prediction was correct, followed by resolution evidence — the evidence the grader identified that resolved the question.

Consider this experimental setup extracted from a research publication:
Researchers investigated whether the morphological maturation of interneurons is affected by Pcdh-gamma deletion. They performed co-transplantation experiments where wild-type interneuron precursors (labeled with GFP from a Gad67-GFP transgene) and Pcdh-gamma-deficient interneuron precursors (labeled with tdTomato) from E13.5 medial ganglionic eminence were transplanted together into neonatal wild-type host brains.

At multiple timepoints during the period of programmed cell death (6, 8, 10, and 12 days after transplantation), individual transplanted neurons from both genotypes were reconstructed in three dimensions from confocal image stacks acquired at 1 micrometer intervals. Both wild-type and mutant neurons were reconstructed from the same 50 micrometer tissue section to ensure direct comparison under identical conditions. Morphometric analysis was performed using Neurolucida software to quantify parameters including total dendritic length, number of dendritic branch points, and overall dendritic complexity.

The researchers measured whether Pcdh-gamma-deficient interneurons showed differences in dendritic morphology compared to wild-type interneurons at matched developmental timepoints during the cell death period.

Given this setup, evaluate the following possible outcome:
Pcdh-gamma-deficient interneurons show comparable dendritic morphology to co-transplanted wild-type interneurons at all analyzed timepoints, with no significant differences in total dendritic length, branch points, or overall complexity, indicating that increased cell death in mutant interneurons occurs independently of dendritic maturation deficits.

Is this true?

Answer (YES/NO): YES